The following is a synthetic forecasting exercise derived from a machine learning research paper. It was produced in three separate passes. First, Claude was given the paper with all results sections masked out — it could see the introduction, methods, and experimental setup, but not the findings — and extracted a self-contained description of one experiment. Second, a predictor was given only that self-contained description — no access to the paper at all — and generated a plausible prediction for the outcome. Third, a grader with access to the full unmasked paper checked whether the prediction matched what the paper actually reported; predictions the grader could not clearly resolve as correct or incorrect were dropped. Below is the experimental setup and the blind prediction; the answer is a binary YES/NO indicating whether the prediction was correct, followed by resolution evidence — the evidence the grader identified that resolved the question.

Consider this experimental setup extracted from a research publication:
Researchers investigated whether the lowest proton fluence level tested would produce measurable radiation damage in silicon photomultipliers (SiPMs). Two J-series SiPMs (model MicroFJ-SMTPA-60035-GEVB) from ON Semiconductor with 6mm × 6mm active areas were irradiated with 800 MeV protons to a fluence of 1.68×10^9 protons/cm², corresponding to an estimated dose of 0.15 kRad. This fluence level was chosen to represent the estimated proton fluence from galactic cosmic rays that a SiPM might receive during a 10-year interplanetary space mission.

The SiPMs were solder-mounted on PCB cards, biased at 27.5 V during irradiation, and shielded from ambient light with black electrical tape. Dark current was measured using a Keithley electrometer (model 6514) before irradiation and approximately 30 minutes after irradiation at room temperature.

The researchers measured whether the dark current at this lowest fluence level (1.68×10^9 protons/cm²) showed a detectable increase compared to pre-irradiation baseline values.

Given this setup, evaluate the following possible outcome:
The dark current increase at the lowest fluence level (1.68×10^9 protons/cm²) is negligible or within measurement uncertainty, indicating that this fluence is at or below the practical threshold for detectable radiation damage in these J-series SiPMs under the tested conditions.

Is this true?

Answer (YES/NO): NO